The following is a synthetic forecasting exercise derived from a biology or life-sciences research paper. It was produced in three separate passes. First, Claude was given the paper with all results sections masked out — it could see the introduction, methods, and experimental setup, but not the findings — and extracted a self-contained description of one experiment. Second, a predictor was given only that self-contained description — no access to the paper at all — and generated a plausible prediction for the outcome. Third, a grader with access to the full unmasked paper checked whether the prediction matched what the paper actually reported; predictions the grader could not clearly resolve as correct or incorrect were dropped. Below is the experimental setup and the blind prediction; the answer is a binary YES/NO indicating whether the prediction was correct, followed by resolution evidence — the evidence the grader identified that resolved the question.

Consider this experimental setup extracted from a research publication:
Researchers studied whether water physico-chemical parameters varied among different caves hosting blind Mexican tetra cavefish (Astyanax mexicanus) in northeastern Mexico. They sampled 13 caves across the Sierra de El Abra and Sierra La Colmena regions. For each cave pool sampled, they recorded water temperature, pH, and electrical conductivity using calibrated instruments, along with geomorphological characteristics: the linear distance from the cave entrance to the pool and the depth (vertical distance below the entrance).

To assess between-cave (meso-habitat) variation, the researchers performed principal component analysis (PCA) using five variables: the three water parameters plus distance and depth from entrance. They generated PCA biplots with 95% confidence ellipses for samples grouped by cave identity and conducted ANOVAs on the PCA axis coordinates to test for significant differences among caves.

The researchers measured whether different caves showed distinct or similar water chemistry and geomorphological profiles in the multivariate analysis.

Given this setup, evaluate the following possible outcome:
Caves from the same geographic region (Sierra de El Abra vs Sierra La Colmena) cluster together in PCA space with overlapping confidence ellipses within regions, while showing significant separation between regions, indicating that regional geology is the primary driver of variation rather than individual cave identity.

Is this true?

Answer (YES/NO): NO